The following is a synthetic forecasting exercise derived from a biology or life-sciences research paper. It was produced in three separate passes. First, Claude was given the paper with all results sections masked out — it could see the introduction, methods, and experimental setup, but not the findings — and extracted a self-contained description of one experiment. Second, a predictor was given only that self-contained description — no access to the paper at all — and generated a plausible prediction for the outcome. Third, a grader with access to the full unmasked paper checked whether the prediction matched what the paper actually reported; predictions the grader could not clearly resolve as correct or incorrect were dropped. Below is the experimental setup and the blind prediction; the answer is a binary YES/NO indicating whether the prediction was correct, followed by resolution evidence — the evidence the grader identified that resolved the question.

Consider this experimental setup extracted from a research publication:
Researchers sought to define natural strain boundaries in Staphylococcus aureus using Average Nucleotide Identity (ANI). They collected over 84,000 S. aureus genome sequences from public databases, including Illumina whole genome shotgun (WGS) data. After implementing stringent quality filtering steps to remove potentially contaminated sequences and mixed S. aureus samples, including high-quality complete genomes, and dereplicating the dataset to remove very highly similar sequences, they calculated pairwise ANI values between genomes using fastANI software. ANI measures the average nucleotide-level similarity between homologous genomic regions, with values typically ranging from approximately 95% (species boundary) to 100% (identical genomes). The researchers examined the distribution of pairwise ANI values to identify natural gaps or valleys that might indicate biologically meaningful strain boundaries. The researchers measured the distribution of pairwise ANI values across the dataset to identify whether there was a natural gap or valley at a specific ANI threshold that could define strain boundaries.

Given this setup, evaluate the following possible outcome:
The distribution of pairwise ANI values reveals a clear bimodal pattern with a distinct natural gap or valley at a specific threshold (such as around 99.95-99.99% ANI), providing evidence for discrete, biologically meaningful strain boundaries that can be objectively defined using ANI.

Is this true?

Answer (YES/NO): NO